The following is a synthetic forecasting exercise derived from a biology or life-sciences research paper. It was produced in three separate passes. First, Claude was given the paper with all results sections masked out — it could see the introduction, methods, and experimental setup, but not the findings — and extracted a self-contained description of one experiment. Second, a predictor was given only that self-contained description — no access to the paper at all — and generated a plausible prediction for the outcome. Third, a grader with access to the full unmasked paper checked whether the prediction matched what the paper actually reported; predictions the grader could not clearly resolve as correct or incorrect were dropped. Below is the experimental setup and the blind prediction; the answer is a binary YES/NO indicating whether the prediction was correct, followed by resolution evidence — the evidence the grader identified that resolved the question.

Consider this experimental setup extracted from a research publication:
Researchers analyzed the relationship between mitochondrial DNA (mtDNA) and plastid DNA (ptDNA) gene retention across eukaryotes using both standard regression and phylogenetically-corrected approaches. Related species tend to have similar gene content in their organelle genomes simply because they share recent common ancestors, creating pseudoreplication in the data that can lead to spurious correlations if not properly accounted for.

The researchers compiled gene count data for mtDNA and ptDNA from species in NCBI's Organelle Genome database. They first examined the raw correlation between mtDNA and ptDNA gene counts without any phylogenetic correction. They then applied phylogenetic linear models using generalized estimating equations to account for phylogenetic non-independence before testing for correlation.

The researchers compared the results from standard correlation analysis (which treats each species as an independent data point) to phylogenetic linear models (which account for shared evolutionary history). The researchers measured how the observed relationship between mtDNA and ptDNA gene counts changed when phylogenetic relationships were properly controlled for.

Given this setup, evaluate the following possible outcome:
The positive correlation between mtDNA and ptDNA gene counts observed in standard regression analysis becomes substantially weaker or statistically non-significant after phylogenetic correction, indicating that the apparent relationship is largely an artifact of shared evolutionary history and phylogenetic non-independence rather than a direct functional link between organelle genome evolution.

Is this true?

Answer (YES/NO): NO